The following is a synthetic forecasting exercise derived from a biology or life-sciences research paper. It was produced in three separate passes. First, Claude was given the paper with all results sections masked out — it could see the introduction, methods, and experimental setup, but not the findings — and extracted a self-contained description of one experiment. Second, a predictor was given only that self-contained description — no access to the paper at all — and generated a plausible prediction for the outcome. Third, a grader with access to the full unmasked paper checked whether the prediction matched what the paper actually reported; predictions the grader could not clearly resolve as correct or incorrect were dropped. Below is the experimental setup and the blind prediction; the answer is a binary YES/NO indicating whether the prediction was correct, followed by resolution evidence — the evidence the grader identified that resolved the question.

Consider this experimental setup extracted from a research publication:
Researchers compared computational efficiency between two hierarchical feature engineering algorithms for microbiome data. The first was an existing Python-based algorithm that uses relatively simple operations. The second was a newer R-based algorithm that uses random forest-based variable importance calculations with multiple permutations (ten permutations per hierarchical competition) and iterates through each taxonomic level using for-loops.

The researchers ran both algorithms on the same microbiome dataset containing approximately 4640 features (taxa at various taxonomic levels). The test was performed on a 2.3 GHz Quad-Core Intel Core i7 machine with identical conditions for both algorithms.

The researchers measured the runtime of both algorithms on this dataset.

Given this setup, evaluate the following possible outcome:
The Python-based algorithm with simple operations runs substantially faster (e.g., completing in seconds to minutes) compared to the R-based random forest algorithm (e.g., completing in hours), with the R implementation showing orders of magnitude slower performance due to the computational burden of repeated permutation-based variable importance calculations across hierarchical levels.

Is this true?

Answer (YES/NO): NO